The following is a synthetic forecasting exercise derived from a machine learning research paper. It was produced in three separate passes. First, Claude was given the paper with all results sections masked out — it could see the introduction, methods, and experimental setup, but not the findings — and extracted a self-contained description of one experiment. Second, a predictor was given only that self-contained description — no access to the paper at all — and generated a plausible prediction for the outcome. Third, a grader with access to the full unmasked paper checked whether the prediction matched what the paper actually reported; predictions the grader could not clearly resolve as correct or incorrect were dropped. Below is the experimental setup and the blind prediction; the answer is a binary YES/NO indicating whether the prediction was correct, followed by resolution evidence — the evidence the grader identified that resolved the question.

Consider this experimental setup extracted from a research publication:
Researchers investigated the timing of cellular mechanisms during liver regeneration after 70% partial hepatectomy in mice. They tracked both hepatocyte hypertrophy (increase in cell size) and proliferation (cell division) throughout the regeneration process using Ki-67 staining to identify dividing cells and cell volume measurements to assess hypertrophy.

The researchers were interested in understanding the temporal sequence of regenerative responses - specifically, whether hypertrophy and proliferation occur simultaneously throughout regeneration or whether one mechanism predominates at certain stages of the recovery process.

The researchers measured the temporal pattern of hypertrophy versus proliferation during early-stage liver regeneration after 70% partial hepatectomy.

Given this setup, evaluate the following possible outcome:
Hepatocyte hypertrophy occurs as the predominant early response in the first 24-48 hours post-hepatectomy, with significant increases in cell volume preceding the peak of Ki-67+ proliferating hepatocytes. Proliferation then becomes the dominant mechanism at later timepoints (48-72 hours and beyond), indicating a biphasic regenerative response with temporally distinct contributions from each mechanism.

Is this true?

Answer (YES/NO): YES